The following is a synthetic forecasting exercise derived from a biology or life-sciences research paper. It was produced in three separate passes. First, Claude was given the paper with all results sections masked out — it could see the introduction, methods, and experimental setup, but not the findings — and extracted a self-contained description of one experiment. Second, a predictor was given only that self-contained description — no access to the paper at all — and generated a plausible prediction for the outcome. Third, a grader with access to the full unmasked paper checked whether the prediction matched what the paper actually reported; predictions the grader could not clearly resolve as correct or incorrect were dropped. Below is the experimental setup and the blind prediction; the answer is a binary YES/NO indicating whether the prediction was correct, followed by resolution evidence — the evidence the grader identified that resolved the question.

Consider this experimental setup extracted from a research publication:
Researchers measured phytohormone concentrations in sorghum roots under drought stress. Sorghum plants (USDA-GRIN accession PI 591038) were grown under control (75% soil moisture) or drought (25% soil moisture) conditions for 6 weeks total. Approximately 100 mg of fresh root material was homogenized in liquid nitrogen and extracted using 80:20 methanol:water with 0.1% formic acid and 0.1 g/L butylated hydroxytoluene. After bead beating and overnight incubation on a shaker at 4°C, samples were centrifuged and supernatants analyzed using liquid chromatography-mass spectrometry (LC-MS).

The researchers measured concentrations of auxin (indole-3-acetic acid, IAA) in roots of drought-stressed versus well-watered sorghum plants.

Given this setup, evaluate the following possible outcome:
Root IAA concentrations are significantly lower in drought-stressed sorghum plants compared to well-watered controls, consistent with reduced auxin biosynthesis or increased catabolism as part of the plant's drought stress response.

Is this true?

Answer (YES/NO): YES